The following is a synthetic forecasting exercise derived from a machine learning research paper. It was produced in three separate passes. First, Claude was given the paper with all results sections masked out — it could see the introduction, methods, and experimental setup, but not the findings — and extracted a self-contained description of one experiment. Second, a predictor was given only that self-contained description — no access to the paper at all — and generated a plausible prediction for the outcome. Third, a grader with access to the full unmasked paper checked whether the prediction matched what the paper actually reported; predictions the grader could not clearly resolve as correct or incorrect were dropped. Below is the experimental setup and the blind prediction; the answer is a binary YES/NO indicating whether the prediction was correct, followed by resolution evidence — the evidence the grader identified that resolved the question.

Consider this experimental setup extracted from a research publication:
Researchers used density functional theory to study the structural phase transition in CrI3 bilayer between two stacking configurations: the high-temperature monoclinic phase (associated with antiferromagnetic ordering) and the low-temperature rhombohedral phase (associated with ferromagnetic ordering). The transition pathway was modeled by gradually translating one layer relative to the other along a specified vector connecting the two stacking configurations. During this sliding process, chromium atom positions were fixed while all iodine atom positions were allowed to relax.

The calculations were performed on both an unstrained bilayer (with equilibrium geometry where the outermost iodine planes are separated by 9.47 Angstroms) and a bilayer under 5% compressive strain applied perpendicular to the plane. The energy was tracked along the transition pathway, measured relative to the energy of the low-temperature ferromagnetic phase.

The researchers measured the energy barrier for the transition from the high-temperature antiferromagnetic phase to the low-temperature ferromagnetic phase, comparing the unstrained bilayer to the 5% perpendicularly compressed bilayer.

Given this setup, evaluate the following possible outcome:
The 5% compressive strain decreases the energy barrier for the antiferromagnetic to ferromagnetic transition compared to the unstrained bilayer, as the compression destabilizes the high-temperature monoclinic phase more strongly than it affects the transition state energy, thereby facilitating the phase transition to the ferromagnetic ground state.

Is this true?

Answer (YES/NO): NO